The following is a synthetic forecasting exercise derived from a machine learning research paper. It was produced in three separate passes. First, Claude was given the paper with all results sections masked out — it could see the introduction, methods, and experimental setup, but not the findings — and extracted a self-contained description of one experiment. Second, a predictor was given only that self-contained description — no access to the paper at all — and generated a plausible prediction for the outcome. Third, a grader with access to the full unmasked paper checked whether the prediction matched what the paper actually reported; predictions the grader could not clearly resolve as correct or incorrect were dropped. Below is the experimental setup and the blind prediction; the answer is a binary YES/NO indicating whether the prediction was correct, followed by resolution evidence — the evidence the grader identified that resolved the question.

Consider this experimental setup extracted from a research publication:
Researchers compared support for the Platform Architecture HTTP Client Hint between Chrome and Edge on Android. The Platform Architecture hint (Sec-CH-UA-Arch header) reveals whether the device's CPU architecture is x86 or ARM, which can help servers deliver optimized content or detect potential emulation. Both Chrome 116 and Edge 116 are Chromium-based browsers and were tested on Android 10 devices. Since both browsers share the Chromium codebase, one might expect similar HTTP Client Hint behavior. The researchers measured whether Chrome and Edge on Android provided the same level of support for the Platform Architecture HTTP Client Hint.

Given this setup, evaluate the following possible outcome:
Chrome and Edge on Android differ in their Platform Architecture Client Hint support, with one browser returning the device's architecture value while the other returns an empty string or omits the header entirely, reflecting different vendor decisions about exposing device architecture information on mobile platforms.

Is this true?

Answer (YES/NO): YES